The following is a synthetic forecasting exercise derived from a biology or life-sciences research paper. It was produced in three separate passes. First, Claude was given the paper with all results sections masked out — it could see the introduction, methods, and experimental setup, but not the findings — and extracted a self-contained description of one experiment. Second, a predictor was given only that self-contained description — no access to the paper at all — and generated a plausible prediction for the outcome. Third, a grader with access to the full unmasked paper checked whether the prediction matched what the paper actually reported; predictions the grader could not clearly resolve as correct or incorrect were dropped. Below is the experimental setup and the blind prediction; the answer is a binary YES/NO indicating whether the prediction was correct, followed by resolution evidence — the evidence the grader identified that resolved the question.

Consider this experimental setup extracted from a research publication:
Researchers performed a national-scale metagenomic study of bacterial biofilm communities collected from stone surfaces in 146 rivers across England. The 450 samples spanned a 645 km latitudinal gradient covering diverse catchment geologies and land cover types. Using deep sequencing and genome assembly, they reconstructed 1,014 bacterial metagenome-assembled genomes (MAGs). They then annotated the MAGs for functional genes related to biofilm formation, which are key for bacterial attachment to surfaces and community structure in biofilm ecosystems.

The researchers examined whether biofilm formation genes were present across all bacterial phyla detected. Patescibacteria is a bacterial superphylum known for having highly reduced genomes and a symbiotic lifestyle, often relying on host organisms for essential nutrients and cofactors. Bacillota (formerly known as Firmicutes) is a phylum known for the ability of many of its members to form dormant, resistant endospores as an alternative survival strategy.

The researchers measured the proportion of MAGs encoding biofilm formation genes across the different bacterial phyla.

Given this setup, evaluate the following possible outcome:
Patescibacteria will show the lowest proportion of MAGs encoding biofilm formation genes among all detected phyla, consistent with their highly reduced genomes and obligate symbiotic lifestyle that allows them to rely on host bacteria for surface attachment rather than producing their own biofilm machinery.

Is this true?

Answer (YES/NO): NO